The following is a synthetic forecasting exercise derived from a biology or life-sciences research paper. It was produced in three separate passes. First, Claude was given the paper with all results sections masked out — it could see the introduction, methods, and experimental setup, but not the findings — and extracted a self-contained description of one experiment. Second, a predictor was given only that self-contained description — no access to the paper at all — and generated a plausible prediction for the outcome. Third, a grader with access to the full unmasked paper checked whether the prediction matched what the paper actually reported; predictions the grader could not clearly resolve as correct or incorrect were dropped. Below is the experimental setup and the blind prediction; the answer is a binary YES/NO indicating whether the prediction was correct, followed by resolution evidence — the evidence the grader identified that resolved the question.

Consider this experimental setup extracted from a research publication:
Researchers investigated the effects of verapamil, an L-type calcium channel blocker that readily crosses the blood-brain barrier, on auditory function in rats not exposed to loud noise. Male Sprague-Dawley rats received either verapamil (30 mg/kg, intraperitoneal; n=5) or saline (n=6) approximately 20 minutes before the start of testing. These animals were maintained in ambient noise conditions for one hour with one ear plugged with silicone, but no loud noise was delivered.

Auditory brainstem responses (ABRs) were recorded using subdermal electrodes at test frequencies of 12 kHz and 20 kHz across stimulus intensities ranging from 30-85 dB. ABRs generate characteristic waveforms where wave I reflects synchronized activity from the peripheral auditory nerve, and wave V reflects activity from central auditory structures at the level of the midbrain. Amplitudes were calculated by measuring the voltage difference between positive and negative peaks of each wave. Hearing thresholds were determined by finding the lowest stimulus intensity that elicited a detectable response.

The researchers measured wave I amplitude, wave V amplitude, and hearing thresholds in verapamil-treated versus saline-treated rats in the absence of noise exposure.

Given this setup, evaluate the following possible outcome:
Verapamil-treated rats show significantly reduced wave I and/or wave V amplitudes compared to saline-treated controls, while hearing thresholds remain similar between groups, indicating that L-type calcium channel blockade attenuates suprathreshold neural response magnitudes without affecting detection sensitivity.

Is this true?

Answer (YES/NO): YES